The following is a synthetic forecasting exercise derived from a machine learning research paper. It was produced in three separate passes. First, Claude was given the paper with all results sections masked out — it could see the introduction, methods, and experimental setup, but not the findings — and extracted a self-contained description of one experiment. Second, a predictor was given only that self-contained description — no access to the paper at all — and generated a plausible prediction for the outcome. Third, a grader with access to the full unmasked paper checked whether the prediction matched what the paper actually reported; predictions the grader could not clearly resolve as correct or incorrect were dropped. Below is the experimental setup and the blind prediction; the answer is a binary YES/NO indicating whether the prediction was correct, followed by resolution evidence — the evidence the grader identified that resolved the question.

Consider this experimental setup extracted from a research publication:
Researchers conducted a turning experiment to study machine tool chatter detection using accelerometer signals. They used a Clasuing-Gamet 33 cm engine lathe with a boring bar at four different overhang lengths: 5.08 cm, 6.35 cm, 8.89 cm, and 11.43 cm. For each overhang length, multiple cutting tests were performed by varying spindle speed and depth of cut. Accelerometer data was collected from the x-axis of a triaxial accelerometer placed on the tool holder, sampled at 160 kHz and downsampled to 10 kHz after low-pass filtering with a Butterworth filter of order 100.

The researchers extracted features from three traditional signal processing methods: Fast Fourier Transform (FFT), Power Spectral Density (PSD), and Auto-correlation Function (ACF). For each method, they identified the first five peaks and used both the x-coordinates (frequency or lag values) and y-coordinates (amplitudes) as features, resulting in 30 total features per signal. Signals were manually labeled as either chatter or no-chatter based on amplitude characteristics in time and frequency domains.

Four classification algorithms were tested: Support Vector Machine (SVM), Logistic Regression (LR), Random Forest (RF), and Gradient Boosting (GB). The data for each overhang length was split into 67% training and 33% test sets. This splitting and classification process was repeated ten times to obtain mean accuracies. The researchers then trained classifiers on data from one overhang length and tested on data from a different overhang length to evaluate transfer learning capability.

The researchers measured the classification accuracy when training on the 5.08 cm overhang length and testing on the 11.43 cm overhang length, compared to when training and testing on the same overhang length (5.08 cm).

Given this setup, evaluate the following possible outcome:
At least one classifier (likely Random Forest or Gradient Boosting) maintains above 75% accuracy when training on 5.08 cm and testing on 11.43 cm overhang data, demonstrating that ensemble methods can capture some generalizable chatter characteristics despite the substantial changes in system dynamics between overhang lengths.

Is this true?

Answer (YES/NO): YES